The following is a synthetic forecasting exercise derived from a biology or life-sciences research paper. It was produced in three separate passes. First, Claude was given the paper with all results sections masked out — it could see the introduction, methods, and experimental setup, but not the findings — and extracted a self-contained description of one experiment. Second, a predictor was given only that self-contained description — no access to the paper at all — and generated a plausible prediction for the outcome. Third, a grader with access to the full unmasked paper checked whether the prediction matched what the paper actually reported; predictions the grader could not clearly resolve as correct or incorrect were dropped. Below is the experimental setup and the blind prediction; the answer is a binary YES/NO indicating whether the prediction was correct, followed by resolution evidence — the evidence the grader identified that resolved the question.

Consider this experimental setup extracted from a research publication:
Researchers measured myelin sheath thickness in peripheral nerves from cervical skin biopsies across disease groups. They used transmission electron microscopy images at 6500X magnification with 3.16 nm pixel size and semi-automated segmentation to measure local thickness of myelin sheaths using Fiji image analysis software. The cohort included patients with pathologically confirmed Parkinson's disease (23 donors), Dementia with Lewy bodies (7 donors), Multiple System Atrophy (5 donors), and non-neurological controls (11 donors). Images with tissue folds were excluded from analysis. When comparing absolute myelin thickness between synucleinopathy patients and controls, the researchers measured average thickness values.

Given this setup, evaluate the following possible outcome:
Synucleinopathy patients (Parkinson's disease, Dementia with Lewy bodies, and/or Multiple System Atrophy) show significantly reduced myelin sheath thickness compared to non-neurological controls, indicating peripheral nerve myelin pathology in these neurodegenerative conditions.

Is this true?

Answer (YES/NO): NO